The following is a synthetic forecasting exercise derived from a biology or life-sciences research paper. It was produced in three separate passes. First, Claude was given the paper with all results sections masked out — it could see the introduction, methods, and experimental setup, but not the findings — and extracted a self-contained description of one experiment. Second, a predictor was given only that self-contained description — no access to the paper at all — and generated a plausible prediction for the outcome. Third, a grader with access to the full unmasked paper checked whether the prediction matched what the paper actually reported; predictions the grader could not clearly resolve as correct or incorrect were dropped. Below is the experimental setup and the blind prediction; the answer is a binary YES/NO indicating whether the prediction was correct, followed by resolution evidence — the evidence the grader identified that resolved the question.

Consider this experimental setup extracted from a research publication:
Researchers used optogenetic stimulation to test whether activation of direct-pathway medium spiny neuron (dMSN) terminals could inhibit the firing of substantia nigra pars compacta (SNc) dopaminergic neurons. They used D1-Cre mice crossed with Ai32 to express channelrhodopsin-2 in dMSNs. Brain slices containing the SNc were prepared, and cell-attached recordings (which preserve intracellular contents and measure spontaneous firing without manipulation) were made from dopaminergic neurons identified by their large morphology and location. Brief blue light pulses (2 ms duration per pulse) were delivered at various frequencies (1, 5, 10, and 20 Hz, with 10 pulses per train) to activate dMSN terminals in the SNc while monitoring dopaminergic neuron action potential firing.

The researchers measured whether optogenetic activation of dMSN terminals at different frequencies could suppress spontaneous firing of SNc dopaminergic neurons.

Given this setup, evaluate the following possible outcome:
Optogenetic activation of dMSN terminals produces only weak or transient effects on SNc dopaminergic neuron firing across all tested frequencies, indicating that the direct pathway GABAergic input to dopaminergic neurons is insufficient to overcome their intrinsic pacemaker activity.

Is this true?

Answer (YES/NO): NO